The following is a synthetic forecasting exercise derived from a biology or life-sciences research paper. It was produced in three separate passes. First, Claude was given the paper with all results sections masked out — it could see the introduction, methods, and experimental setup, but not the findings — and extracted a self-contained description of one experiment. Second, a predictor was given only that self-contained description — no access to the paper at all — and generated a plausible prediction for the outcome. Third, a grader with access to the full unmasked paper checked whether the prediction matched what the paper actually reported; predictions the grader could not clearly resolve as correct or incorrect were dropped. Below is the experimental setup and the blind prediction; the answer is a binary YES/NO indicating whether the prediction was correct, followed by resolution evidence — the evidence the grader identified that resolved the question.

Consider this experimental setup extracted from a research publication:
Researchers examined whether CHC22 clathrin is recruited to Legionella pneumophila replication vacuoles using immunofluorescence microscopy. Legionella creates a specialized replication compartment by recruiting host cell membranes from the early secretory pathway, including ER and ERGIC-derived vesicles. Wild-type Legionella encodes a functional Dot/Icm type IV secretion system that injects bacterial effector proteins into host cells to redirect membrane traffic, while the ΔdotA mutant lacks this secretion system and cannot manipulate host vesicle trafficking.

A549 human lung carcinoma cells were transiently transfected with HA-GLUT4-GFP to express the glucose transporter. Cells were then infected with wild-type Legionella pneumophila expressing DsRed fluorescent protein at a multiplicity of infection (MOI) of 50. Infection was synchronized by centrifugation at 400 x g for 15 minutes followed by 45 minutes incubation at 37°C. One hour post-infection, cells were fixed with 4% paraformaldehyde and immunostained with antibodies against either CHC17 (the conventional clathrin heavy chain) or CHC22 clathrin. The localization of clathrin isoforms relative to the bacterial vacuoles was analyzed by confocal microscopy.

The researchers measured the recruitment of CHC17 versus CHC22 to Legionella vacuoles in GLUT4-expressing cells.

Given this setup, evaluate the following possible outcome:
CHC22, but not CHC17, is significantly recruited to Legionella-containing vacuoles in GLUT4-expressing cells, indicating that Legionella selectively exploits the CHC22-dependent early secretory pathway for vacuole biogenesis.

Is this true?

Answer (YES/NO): YES